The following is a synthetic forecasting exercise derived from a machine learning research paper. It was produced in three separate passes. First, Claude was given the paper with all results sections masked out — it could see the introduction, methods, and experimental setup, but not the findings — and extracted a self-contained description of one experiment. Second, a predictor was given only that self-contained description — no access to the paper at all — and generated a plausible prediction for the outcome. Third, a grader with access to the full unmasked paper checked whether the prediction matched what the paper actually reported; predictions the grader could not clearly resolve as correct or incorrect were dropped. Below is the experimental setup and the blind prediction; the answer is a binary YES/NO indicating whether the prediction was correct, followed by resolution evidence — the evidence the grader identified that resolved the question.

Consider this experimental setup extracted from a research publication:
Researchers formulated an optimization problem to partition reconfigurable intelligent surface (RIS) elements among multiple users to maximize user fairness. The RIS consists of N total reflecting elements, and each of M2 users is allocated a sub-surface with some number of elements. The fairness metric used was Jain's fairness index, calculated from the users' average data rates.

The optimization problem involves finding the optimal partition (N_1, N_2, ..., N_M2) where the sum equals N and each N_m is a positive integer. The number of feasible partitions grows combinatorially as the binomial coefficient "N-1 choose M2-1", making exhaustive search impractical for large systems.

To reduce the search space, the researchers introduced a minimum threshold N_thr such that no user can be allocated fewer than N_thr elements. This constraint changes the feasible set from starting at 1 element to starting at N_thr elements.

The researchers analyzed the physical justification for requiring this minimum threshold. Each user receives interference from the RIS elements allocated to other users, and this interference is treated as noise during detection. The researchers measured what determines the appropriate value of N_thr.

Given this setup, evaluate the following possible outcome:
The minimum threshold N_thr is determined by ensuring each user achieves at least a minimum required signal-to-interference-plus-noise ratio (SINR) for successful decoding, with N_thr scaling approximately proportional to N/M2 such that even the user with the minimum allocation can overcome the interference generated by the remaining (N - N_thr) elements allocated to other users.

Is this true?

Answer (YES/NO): NO